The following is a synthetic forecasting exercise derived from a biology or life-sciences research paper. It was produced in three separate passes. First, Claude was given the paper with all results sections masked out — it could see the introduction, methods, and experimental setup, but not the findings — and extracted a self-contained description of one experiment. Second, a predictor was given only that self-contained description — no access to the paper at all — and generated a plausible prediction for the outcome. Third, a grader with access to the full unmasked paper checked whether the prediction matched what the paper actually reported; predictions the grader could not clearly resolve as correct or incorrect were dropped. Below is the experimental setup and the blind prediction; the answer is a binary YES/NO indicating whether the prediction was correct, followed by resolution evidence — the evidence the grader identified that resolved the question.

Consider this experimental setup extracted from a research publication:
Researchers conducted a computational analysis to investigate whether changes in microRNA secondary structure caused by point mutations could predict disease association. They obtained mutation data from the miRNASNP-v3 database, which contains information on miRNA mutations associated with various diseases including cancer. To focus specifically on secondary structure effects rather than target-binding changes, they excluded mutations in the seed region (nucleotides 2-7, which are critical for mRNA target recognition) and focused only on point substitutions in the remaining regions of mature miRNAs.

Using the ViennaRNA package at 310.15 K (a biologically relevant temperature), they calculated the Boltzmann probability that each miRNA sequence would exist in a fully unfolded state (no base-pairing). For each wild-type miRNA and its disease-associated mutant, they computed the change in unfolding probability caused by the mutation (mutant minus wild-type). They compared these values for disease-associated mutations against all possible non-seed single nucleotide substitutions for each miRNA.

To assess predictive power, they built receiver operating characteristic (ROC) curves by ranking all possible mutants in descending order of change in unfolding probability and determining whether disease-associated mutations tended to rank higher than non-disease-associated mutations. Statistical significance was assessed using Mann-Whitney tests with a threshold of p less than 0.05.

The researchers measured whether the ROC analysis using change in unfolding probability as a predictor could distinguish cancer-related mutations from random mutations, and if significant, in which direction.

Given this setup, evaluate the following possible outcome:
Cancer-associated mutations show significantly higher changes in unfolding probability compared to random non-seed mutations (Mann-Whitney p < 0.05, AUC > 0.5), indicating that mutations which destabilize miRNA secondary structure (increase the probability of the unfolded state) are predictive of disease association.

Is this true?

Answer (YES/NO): YES